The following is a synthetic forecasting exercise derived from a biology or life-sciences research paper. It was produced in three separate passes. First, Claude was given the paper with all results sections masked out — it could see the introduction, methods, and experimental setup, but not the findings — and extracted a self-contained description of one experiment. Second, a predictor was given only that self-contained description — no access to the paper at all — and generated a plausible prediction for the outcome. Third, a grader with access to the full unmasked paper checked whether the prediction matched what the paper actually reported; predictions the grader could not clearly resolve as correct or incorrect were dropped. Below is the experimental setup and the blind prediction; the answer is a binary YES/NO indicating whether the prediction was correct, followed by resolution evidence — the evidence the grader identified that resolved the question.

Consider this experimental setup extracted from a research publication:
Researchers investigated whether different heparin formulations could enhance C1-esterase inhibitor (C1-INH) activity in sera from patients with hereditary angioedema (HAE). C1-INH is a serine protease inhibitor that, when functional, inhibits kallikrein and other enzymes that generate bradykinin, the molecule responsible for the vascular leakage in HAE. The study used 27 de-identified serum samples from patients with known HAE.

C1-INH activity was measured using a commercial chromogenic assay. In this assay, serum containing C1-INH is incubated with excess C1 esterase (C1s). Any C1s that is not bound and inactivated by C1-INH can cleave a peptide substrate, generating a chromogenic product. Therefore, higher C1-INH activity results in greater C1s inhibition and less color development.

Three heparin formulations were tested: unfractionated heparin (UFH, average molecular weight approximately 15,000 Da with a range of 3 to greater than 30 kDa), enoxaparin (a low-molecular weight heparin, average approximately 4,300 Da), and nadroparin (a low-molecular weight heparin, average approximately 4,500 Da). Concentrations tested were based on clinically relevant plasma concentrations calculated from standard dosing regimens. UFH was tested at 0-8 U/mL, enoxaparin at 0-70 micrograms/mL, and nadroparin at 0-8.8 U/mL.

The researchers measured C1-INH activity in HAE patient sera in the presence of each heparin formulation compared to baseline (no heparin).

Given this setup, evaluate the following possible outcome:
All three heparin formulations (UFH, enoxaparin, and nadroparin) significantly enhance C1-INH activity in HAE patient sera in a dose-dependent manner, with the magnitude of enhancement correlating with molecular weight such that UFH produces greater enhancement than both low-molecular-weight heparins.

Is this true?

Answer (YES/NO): NO